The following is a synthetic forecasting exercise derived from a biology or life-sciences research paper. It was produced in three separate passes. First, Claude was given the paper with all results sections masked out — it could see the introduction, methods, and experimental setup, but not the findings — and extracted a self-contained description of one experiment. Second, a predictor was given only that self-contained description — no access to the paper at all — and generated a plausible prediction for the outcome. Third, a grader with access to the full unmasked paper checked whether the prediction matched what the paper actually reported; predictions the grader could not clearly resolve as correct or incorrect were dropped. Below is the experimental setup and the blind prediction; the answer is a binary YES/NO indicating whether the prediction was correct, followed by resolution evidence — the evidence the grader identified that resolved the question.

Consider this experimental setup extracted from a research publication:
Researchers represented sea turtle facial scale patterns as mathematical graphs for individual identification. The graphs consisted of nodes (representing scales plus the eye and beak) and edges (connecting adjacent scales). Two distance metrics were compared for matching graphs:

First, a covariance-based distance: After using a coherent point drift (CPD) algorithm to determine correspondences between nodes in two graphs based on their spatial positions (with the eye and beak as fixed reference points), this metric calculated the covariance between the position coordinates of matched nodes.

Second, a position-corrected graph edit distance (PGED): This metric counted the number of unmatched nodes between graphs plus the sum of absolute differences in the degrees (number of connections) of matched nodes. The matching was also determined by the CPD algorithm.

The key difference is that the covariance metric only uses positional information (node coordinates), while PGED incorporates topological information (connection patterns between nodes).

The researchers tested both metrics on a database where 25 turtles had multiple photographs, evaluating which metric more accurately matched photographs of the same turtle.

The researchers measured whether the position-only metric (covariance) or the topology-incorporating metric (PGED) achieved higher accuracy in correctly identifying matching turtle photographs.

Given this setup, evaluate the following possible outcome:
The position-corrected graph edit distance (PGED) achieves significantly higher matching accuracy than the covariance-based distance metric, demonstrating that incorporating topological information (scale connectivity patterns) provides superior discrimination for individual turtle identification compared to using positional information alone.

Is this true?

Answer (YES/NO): YES